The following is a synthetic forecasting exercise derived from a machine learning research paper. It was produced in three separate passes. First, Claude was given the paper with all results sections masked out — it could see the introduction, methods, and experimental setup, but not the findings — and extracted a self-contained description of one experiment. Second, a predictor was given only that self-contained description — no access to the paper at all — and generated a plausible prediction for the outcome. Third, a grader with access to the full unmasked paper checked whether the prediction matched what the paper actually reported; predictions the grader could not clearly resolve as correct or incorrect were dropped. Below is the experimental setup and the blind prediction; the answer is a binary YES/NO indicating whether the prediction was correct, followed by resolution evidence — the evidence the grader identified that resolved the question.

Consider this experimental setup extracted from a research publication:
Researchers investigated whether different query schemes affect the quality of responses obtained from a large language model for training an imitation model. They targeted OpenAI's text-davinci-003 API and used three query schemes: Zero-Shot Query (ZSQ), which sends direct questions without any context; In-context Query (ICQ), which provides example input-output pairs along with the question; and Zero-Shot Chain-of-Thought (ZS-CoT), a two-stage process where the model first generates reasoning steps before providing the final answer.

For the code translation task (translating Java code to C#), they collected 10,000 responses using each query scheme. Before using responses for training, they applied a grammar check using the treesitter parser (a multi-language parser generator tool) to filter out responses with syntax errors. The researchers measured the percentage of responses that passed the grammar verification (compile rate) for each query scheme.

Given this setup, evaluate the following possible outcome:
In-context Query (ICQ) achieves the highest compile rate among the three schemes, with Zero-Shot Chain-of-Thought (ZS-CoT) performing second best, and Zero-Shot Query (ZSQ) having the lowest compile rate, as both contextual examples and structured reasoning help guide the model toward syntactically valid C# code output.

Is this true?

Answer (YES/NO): YES